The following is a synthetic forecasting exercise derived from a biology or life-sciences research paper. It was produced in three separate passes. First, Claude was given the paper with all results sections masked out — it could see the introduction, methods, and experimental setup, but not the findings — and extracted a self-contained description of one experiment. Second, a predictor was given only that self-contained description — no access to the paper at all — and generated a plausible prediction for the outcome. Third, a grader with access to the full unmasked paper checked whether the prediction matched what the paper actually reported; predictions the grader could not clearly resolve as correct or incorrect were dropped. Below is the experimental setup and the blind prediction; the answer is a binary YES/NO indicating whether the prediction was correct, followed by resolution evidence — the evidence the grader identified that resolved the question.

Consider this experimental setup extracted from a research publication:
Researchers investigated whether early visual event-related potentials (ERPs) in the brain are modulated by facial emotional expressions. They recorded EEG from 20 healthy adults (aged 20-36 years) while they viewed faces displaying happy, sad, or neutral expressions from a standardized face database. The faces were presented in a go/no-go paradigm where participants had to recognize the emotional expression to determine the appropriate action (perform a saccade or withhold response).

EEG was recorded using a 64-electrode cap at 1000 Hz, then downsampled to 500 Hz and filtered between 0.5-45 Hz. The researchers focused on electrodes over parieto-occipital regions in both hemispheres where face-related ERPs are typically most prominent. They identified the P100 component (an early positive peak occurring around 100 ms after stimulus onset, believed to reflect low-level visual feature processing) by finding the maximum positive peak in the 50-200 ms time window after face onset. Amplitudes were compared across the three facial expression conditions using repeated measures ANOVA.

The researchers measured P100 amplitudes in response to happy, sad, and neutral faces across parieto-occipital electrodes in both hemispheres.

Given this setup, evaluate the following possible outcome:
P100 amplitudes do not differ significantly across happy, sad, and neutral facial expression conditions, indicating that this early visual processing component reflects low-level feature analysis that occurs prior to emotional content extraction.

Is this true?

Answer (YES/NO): YES